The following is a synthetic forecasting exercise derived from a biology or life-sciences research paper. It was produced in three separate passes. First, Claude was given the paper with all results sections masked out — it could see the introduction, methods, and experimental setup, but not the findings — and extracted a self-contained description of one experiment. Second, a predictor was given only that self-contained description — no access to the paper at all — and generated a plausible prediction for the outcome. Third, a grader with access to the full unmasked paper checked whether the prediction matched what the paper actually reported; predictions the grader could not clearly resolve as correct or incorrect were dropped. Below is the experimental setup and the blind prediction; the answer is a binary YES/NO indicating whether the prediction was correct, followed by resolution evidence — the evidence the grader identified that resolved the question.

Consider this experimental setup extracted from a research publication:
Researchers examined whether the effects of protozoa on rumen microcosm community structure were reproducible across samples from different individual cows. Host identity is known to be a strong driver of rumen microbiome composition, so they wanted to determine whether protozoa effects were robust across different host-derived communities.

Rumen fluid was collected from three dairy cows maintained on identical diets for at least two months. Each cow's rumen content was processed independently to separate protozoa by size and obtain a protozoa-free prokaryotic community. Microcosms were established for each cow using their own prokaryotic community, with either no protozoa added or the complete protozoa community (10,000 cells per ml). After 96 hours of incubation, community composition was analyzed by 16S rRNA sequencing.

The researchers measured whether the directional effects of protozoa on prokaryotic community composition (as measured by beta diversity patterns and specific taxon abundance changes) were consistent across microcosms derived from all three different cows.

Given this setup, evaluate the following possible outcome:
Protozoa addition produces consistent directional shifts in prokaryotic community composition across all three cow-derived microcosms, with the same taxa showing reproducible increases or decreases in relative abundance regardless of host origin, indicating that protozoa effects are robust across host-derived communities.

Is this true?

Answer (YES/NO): NO